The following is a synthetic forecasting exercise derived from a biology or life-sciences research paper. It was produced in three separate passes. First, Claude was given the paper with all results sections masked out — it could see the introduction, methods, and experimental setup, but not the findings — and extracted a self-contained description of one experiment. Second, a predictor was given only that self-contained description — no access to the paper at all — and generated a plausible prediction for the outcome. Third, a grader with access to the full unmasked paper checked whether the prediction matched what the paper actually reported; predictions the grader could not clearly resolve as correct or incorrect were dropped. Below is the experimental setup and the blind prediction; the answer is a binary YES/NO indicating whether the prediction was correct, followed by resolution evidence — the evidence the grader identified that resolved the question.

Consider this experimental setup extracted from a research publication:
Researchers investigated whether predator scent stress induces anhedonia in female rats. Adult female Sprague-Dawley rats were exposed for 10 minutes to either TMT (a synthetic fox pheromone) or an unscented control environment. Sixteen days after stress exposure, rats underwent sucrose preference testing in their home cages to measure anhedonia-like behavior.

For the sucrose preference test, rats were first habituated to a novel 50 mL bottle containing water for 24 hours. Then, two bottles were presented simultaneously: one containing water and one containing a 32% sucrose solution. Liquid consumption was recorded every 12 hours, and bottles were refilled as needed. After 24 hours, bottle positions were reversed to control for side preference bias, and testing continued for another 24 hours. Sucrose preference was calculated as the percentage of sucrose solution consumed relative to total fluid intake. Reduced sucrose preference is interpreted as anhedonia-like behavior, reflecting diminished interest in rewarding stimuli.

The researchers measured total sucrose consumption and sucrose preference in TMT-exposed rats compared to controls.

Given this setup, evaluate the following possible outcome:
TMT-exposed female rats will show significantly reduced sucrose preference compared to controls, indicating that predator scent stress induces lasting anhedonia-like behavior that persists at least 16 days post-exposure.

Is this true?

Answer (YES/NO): YES